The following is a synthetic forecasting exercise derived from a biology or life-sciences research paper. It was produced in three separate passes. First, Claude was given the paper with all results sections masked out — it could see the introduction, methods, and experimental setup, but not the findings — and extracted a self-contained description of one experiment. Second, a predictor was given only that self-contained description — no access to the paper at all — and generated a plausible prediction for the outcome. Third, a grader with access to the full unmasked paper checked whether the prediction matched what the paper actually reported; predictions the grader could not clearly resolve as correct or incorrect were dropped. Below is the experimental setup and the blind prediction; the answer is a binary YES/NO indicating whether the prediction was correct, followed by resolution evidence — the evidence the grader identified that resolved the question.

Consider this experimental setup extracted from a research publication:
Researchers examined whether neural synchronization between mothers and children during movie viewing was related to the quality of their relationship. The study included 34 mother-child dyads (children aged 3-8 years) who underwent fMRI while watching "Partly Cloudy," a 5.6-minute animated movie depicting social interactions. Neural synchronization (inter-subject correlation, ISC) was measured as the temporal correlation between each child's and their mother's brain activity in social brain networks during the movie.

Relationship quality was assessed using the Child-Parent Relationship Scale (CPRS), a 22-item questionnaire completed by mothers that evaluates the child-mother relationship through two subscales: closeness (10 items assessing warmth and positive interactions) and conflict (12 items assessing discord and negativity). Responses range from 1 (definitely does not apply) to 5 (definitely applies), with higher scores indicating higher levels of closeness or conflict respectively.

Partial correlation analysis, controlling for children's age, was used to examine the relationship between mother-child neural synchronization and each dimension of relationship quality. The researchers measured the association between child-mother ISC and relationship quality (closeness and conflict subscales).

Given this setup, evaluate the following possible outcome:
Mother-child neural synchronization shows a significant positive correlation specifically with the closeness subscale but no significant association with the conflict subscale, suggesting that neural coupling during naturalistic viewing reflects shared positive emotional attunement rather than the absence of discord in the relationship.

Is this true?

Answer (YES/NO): NO